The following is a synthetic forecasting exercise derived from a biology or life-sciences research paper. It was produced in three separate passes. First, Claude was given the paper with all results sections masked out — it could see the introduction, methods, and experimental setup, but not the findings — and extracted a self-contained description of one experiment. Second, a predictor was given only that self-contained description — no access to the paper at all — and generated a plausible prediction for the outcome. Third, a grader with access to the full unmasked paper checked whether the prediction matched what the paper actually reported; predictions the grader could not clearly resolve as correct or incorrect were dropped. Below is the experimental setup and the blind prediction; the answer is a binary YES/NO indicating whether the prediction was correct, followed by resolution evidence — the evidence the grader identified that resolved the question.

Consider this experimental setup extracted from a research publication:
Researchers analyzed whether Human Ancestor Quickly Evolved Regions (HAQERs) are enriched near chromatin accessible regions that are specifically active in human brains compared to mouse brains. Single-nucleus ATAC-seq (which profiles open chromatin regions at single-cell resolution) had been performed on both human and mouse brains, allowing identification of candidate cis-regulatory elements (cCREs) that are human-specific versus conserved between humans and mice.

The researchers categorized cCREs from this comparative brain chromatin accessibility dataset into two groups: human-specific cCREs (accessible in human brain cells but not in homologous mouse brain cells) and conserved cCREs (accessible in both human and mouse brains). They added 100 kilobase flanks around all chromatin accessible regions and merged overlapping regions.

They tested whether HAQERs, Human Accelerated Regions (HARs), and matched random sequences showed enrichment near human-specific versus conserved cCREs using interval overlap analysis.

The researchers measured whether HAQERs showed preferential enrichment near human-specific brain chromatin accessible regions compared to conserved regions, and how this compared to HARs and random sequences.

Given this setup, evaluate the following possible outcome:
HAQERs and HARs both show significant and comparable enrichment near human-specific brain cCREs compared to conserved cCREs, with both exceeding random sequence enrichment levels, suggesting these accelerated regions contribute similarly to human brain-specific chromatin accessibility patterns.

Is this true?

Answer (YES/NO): NO